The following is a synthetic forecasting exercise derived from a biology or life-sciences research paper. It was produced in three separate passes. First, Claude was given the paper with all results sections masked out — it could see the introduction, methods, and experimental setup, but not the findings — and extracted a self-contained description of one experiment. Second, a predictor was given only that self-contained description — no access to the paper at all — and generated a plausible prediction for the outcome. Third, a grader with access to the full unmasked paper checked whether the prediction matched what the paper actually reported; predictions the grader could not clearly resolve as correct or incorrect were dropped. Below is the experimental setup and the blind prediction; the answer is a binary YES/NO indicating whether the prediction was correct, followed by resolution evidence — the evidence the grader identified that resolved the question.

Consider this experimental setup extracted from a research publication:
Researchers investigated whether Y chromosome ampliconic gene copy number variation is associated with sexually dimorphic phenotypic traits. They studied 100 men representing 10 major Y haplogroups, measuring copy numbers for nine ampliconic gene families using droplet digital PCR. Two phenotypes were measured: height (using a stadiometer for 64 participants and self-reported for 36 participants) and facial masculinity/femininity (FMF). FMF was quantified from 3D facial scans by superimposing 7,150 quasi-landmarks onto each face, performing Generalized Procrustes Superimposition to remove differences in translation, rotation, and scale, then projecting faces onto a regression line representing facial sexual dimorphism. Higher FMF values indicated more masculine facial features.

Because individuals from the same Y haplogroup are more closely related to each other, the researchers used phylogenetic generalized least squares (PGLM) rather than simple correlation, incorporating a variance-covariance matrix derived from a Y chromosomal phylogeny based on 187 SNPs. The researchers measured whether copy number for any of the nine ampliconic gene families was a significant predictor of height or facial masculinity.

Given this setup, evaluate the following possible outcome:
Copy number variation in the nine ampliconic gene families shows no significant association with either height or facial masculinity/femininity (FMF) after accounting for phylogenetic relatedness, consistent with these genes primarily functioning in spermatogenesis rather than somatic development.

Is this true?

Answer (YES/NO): YES